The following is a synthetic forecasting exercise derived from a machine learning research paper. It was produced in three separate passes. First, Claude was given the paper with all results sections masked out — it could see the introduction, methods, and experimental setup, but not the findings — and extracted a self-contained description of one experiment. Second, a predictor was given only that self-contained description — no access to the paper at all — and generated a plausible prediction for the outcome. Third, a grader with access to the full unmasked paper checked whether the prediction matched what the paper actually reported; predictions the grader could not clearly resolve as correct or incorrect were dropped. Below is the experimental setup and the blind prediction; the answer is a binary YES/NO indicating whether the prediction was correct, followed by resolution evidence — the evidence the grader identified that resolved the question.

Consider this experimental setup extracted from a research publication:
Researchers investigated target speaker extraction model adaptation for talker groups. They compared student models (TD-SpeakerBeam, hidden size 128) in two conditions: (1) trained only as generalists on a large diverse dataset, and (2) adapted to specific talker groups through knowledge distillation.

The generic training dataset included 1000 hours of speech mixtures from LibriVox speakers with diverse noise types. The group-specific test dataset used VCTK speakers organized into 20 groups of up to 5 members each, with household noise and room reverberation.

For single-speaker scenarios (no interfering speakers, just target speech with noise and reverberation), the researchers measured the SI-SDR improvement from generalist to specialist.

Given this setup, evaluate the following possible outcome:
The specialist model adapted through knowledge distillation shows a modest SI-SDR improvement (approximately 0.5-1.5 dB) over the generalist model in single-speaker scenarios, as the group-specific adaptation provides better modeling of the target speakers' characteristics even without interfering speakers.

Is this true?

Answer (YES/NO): NO